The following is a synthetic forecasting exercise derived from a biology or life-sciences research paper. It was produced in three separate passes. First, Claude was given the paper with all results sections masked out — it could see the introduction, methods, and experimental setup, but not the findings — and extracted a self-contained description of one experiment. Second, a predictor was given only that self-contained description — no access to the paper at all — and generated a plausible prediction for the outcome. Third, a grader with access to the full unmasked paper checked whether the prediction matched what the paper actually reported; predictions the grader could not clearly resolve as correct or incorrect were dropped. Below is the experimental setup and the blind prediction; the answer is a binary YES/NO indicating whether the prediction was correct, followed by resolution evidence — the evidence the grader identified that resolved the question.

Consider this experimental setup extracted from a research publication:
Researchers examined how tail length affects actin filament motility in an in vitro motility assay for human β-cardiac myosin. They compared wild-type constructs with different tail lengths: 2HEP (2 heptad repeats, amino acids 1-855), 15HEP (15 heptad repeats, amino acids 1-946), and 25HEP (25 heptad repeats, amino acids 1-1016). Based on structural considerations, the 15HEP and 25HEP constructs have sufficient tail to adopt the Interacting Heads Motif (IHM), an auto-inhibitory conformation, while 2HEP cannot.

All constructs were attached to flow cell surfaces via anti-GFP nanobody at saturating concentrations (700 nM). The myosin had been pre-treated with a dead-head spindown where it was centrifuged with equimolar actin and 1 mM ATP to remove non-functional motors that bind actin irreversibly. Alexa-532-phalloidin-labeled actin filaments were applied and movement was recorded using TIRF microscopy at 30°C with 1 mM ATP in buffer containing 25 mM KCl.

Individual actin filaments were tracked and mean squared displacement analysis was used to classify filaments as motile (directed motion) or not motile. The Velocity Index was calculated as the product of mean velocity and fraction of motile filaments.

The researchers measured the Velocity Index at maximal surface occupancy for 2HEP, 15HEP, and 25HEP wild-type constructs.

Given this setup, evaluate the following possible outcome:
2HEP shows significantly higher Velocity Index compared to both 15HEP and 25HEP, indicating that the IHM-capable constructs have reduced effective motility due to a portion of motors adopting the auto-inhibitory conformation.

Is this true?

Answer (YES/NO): YES